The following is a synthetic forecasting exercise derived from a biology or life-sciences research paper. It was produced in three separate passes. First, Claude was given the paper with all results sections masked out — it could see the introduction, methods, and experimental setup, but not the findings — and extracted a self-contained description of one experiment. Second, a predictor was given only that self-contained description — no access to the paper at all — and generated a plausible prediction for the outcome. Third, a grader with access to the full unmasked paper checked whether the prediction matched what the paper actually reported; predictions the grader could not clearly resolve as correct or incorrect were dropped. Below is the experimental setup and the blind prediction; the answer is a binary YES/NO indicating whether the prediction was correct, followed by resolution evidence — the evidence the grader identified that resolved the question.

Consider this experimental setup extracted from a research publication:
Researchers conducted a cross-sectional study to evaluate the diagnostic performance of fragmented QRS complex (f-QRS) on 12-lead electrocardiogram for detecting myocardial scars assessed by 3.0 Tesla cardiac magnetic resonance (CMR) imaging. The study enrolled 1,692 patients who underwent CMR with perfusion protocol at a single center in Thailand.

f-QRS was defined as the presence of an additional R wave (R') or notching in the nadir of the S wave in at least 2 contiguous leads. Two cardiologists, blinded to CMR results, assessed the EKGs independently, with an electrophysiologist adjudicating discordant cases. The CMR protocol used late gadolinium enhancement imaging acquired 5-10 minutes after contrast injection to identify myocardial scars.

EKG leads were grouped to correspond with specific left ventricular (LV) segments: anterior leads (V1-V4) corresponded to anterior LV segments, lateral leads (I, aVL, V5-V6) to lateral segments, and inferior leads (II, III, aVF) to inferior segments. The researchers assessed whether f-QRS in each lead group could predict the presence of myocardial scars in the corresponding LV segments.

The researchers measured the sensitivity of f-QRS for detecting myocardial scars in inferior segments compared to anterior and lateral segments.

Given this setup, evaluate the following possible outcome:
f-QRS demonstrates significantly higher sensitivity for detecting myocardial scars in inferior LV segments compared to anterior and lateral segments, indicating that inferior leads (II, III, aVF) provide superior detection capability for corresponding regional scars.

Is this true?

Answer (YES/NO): YES